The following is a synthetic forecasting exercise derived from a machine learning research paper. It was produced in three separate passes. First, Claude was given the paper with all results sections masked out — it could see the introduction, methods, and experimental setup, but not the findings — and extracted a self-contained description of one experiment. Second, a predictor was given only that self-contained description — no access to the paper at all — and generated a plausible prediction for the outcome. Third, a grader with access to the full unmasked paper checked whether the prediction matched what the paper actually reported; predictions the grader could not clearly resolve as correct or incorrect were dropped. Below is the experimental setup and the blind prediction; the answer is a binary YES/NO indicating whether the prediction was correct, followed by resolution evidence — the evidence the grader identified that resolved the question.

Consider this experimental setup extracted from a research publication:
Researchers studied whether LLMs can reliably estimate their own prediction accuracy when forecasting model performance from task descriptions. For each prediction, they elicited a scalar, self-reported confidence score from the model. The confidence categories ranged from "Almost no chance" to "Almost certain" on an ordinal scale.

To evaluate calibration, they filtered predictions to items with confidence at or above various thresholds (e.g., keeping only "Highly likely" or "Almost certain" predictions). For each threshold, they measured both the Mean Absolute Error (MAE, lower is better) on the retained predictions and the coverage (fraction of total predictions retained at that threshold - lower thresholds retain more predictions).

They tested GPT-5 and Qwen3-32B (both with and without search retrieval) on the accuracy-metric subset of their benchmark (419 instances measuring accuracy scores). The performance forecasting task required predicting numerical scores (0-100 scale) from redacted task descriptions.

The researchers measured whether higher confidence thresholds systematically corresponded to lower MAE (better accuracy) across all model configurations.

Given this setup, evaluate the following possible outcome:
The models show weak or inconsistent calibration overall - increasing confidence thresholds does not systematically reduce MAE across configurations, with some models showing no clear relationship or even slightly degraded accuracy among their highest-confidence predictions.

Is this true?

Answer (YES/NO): NO